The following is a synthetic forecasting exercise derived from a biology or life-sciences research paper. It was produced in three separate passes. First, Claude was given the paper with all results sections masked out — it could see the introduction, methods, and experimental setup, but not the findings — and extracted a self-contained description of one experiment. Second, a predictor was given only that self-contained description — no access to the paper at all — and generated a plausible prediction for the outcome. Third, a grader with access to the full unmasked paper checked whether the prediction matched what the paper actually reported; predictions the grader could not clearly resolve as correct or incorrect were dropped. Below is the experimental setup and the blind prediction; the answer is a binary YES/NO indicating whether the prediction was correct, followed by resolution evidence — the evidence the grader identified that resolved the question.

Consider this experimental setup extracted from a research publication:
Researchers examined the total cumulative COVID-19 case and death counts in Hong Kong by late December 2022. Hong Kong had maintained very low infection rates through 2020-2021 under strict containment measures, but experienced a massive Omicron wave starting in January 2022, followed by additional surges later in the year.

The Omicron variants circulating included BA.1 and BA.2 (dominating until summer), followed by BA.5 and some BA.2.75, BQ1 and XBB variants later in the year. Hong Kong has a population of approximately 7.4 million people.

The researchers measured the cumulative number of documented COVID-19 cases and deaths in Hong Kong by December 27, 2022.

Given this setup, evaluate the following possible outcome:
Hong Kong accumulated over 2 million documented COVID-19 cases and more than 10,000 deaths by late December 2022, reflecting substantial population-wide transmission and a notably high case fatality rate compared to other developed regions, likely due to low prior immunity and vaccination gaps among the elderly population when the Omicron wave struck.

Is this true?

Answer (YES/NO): YES